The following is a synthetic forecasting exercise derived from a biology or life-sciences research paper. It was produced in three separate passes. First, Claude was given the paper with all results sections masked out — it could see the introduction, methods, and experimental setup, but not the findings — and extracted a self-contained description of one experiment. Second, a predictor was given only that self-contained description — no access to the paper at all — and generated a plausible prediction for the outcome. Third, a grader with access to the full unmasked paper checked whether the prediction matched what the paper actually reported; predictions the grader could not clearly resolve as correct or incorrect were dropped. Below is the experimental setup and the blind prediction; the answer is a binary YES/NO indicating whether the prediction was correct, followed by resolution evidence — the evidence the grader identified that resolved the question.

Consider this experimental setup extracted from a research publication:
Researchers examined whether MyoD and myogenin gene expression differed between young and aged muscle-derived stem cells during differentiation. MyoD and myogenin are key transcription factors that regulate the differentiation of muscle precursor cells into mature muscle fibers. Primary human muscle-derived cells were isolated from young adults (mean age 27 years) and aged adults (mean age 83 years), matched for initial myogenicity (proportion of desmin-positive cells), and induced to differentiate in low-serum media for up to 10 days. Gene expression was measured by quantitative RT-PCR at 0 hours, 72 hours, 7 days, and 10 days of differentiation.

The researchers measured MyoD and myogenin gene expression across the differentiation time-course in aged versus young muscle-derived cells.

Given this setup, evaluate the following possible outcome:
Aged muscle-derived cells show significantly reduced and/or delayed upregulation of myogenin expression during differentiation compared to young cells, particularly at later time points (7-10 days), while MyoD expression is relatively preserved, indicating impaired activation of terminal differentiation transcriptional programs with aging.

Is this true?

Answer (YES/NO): NO